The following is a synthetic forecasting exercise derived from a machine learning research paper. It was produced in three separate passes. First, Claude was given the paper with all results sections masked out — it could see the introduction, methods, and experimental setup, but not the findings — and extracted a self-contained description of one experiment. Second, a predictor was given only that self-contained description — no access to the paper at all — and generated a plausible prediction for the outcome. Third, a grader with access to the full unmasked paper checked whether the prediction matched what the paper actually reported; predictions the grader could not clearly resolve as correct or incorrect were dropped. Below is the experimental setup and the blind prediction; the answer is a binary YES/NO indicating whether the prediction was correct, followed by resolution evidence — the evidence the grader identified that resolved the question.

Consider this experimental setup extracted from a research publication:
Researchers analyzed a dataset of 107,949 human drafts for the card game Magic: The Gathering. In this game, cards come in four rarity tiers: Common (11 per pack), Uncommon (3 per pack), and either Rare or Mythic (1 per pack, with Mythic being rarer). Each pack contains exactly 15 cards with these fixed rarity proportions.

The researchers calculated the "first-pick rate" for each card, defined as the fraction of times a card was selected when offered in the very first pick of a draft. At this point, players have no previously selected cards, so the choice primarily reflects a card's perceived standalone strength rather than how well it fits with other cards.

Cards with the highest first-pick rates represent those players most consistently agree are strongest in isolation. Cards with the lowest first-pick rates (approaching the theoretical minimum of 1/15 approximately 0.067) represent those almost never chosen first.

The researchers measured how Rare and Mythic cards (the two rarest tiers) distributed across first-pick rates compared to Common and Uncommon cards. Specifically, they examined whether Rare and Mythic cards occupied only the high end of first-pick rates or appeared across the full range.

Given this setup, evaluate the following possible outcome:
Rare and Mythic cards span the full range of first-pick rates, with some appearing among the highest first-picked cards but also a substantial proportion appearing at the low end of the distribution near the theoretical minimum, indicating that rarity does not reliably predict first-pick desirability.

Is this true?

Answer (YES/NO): YES